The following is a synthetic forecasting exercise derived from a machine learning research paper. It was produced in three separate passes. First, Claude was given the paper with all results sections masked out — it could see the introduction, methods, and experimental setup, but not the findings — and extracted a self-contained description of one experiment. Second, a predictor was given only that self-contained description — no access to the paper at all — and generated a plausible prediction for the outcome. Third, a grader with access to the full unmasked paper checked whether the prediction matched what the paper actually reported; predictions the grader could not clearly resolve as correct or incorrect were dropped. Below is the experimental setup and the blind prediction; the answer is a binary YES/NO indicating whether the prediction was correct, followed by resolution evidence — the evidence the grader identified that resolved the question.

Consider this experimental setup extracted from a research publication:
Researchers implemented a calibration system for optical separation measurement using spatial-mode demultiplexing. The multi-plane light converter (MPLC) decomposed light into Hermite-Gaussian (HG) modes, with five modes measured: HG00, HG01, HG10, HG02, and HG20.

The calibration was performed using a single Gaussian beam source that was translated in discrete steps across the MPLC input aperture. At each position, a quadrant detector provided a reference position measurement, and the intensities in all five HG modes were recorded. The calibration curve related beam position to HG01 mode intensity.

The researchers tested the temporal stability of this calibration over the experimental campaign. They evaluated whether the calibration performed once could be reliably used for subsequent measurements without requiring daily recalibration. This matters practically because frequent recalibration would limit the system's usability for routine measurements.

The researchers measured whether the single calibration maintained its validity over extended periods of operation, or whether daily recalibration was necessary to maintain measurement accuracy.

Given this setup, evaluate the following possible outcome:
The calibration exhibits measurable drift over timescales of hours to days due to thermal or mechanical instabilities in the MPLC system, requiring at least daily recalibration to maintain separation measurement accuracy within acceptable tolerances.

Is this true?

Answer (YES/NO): NO